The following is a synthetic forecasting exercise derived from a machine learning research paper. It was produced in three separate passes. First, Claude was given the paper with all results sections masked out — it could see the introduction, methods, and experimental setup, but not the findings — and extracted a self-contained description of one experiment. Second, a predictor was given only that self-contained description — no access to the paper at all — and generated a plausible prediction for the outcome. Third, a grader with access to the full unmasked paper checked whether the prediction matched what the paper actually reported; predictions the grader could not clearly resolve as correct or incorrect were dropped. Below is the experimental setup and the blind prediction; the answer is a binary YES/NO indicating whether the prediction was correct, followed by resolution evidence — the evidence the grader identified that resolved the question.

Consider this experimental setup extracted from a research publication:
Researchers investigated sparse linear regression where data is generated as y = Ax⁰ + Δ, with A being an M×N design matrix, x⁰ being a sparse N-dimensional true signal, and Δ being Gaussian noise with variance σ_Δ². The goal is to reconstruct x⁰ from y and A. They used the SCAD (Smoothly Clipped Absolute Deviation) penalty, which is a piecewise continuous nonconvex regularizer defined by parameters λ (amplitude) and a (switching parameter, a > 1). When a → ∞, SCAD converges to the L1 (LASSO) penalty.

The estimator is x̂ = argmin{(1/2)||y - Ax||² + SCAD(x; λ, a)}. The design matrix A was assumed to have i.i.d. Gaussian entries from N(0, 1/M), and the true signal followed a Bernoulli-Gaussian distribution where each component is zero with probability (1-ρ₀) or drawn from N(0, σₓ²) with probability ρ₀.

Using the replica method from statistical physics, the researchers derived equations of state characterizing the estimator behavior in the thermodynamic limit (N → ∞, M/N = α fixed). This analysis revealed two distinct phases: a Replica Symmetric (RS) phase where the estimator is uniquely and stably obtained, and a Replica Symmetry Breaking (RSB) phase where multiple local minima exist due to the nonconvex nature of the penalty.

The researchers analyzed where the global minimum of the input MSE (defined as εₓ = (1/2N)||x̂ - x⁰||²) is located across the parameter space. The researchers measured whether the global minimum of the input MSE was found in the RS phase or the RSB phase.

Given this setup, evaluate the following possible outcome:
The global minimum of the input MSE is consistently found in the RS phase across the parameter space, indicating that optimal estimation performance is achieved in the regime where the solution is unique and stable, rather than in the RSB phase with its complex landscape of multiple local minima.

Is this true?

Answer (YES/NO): YES